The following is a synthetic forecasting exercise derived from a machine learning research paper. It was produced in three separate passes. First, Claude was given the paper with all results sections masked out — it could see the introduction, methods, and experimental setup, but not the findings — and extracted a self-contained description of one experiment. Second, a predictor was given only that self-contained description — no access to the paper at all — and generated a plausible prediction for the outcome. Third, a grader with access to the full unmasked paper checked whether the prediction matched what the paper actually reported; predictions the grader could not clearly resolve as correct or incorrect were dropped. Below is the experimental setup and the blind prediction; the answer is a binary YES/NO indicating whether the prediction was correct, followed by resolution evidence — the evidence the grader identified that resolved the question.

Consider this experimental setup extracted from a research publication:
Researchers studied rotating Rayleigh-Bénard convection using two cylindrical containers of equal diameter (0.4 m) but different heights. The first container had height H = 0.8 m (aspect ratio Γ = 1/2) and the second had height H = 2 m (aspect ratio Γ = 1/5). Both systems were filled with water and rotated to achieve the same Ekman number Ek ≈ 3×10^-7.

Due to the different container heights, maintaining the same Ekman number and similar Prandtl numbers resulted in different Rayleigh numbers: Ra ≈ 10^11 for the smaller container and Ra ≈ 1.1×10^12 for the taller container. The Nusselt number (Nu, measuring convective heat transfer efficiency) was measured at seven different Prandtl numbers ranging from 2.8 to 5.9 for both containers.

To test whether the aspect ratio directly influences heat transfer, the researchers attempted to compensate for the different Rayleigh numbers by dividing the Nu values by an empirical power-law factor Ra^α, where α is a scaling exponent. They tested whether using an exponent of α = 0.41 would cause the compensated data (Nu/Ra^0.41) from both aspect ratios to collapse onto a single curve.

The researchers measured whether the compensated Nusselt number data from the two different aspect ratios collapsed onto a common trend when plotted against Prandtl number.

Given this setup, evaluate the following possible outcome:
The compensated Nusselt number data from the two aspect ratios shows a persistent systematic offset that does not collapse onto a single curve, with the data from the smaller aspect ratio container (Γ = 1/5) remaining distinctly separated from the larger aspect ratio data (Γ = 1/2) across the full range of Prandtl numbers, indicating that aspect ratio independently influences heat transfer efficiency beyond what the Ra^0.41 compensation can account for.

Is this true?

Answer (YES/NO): NO